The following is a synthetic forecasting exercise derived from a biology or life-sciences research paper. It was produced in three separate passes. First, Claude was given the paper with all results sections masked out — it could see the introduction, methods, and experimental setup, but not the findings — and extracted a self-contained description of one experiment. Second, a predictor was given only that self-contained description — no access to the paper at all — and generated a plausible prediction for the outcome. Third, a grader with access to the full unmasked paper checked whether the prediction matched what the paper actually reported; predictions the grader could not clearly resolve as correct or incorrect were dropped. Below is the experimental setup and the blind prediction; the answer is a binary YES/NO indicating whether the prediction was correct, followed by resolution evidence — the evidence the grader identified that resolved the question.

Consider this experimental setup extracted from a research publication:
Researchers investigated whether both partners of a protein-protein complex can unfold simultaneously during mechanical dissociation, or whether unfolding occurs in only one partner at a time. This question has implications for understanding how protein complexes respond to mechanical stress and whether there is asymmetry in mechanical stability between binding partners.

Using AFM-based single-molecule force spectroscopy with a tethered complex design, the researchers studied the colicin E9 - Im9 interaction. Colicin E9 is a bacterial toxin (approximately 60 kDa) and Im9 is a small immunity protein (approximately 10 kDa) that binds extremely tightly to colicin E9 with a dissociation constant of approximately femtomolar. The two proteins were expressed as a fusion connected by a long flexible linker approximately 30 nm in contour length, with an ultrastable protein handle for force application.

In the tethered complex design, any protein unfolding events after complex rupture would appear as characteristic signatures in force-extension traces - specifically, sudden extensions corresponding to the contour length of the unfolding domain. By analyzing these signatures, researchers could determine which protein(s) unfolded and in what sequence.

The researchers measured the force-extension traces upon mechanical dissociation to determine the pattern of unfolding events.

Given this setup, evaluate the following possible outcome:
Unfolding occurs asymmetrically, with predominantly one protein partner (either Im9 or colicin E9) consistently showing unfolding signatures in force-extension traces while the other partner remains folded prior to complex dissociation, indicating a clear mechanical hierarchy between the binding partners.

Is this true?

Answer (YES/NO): NO